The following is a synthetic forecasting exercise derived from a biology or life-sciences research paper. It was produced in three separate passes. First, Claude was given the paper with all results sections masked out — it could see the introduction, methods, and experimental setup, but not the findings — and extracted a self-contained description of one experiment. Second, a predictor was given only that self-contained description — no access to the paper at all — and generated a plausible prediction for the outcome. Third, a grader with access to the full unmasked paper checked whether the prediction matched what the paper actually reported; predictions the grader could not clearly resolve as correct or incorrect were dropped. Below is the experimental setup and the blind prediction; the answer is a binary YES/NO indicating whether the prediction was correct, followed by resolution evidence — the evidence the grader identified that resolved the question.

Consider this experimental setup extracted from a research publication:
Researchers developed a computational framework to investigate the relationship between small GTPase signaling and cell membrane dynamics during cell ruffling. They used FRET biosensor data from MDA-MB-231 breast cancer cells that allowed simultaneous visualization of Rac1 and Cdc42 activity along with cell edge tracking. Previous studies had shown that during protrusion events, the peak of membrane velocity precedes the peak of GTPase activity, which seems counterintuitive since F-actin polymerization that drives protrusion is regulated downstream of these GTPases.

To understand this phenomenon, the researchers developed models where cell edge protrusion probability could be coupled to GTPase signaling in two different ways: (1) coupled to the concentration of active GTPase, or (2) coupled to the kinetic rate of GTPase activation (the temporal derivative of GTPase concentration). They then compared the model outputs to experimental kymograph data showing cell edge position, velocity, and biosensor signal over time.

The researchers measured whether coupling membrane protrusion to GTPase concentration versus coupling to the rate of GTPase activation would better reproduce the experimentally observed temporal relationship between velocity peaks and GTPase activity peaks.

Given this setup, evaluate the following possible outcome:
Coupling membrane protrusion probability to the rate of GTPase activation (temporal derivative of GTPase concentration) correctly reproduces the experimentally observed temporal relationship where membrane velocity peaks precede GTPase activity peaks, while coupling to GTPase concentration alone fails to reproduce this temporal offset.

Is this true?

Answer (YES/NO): YES